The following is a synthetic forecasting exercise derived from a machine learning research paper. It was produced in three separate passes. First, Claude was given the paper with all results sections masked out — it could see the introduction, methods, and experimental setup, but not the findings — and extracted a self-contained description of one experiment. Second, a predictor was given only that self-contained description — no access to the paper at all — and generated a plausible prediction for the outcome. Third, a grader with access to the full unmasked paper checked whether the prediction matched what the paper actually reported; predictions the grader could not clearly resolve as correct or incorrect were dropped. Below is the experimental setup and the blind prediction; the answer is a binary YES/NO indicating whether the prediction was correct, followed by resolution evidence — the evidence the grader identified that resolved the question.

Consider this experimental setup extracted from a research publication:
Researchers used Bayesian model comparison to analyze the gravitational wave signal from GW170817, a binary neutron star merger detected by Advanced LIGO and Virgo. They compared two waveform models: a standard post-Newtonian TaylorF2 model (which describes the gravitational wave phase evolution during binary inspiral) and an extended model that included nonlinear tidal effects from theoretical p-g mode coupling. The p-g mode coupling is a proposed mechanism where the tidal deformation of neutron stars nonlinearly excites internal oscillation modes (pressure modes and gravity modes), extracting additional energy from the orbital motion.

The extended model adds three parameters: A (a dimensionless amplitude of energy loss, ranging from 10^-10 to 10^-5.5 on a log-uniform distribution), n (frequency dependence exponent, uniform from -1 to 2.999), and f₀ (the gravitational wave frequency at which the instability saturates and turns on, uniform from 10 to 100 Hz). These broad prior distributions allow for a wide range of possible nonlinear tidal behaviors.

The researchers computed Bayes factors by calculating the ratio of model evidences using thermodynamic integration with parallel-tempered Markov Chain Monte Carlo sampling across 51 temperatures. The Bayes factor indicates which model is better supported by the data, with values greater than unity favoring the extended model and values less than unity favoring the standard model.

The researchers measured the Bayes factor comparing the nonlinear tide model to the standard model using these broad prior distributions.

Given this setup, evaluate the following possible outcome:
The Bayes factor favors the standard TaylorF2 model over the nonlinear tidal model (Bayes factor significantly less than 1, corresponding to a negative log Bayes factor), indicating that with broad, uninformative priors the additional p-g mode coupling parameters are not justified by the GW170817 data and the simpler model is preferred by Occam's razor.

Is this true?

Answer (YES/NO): NO